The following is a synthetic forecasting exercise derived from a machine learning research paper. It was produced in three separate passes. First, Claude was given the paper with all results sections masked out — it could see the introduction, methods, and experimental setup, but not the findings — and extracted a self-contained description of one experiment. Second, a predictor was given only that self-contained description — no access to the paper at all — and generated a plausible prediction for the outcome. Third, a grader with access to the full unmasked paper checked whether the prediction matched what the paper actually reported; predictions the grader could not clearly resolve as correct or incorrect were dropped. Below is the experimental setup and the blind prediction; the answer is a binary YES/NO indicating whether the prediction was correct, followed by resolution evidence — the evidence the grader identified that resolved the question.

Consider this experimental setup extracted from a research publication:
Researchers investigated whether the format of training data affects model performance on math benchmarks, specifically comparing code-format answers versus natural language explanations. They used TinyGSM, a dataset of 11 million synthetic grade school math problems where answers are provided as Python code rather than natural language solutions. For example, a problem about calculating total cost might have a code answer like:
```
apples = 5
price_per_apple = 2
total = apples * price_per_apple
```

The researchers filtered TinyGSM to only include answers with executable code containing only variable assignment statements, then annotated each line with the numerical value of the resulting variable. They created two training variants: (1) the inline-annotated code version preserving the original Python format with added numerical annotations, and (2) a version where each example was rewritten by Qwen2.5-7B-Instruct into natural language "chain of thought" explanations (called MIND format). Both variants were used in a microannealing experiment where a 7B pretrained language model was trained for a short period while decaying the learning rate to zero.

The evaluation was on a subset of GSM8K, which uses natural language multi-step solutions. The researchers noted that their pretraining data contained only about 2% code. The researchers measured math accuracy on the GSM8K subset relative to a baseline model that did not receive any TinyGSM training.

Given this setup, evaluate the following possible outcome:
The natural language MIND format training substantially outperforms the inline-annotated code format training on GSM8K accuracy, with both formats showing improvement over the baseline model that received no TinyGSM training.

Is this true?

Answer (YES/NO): NO